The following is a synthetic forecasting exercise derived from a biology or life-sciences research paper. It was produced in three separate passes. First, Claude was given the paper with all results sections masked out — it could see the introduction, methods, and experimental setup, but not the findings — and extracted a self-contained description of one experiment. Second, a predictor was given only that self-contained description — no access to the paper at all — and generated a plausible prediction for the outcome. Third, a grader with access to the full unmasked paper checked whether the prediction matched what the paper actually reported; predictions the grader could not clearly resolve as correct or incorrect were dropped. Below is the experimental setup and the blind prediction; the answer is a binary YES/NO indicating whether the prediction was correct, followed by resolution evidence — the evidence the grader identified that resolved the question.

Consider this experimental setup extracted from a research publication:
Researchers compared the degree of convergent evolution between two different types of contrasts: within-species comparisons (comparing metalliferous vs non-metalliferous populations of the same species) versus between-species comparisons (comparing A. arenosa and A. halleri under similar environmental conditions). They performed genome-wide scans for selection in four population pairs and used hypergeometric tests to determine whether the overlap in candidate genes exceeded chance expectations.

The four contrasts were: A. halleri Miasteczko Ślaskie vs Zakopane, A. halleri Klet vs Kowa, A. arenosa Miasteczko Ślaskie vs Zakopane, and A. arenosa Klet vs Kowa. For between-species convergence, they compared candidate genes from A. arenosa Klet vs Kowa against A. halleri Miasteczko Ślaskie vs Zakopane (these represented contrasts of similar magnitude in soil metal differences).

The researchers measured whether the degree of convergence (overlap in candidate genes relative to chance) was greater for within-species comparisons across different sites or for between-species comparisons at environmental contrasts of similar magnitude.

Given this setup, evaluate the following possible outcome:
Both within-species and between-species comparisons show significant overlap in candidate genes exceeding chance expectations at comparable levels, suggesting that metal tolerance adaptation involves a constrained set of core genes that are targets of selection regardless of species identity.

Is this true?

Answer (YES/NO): NO